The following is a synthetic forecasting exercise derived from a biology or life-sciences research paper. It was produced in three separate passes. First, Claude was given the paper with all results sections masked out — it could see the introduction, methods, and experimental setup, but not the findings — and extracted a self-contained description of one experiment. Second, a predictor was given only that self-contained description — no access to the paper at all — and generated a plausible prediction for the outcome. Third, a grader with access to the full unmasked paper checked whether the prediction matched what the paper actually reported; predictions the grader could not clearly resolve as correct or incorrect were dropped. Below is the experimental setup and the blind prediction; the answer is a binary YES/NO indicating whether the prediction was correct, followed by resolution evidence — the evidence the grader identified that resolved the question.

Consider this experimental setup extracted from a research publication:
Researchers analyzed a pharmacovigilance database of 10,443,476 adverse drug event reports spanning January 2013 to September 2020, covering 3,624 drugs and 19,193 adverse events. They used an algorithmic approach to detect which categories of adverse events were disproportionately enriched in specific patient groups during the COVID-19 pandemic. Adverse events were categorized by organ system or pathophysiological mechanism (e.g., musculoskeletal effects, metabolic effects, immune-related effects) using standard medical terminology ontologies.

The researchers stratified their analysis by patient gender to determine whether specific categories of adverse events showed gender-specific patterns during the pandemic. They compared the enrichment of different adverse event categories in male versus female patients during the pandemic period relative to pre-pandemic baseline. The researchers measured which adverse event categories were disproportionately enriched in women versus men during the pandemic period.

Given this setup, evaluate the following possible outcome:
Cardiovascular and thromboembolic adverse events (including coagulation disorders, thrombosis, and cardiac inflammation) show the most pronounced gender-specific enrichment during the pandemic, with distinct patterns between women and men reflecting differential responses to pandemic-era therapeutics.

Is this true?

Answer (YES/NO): NO